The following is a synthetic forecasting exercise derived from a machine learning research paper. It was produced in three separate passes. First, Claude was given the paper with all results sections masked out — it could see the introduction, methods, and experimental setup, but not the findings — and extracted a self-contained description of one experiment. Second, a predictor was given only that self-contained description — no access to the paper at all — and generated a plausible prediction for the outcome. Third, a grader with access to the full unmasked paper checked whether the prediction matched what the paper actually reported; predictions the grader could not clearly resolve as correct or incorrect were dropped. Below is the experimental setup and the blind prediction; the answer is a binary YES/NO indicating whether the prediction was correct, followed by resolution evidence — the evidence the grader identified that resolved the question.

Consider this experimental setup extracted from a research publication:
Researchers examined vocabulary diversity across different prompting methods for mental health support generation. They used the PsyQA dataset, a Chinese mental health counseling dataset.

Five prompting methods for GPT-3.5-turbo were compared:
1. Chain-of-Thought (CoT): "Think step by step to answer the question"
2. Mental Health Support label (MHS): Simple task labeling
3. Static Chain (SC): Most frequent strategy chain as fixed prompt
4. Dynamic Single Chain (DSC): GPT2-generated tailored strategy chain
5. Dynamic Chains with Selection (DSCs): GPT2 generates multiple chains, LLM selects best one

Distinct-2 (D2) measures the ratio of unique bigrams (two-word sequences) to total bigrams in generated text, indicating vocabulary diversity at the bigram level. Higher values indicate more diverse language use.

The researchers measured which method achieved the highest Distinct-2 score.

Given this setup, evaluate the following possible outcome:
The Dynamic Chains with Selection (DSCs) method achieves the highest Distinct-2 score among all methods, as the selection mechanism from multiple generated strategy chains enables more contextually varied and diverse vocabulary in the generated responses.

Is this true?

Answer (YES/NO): NO